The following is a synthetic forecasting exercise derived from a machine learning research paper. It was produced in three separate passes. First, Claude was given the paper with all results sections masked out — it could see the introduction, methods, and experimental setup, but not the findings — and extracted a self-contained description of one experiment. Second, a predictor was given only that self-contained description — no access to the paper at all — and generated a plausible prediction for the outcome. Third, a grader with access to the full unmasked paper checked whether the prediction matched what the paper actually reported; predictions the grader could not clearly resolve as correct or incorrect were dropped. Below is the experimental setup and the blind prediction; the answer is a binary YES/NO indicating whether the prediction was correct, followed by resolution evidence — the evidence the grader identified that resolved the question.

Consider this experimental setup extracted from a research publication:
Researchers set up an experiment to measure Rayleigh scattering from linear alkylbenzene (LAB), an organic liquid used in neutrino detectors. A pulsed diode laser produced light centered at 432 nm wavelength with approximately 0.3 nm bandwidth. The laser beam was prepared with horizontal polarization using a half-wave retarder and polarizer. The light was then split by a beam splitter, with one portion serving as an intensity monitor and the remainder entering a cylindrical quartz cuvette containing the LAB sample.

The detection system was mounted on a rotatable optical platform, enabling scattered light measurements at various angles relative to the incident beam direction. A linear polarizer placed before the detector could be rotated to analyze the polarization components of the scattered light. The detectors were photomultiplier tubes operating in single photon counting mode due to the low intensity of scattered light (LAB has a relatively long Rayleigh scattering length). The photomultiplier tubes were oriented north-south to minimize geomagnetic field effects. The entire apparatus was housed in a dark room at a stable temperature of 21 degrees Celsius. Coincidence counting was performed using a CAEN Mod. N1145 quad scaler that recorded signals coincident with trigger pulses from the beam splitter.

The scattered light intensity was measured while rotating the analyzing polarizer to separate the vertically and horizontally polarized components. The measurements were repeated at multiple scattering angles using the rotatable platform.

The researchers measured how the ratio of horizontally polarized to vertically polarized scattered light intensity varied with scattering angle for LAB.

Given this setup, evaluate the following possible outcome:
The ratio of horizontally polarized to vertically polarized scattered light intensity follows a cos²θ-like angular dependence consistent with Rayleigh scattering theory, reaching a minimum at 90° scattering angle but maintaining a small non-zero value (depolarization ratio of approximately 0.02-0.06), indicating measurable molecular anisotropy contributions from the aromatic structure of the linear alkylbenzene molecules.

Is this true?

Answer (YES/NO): NO